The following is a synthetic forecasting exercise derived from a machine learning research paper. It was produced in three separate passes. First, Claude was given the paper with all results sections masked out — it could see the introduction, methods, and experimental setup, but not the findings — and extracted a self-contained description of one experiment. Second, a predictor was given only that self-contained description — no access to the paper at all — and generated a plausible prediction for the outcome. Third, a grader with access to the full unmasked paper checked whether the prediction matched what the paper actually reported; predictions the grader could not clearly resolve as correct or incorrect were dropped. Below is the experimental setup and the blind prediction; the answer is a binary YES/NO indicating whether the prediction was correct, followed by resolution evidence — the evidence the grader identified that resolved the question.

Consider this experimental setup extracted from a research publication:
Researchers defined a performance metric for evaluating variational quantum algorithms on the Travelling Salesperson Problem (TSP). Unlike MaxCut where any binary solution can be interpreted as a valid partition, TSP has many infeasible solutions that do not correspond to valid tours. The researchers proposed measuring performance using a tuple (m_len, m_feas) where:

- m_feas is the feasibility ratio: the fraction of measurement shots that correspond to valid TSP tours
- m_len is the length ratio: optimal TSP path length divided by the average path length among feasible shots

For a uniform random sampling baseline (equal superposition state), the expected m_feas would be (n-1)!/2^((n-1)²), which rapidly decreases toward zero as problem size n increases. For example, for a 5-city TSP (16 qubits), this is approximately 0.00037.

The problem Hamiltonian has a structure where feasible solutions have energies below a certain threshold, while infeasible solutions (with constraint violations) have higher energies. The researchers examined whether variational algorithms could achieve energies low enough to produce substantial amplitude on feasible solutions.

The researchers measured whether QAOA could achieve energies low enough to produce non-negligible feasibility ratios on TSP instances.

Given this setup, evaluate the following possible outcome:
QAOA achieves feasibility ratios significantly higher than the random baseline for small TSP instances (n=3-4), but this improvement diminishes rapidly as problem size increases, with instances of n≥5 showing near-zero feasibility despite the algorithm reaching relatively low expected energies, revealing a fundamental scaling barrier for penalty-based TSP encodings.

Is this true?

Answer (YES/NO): NO